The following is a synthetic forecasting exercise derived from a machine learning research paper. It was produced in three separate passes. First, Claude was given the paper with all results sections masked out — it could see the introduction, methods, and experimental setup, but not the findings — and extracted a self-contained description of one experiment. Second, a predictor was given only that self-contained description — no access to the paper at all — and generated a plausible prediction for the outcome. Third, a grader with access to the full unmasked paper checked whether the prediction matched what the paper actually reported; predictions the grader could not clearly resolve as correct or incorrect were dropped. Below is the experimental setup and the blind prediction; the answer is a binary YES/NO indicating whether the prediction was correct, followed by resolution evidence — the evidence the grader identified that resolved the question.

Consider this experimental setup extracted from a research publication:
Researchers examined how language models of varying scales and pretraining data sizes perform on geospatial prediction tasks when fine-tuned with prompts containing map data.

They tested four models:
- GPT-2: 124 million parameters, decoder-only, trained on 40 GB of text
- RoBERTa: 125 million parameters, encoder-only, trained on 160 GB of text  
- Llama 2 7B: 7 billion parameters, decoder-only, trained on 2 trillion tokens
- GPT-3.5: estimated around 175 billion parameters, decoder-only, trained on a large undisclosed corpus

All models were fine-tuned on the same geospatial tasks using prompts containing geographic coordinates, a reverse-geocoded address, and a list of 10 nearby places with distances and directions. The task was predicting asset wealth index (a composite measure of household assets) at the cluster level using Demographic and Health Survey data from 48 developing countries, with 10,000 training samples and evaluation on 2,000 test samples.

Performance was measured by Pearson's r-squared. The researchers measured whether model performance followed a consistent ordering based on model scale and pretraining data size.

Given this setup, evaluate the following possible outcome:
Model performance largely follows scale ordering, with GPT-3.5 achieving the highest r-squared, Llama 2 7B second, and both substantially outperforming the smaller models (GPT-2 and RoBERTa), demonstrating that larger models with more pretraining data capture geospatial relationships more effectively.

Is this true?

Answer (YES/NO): YES